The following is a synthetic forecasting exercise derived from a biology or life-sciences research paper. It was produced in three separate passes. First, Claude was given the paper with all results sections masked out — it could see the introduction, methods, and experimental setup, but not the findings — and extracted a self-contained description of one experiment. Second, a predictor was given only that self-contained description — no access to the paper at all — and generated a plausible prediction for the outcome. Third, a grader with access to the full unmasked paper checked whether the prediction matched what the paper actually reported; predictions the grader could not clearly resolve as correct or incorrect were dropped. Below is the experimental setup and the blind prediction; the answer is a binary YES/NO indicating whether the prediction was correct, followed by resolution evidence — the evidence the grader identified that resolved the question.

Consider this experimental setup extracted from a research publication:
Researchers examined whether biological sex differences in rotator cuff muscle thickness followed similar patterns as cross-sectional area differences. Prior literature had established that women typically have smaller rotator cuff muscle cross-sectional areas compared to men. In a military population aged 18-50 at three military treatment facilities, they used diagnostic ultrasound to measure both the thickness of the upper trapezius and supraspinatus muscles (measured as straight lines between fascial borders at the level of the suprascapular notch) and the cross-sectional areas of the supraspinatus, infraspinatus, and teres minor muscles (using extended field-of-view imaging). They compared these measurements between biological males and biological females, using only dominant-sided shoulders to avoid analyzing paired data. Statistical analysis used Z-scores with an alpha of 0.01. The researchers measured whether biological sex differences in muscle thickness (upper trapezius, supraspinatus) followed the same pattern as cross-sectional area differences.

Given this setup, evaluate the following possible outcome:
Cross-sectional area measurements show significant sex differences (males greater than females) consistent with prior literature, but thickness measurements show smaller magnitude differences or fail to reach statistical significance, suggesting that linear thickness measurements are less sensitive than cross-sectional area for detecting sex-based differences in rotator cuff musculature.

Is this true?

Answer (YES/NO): NO